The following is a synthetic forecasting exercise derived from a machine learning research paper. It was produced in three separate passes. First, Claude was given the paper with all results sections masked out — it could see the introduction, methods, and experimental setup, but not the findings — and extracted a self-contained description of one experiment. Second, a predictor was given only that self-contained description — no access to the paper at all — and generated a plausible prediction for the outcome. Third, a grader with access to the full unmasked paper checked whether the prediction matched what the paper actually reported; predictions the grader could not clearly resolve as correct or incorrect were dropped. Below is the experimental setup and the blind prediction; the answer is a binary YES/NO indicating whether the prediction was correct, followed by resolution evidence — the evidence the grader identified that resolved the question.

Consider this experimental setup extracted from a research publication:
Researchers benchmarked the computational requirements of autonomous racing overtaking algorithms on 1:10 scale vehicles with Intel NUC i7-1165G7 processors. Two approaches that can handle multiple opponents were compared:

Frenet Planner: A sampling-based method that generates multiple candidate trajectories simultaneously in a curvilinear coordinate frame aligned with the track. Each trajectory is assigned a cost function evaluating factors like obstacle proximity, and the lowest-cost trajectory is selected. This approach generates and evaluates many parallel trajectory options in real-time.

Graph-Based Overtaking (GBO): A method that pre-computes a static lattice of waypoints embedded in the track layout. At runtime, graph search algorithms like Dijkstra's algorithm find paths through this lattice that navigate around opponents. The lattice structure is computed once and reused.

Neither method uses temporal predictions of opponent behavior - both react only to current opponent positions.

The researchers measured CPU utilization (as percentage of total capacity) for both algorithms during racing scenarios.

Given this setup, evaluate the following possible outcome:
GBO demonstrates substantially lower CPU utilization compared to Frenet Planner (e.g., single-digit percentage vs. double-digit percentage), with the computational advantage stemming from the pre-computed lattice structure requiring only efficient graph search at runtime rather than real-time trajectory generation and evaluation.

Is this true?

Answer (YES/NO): NO